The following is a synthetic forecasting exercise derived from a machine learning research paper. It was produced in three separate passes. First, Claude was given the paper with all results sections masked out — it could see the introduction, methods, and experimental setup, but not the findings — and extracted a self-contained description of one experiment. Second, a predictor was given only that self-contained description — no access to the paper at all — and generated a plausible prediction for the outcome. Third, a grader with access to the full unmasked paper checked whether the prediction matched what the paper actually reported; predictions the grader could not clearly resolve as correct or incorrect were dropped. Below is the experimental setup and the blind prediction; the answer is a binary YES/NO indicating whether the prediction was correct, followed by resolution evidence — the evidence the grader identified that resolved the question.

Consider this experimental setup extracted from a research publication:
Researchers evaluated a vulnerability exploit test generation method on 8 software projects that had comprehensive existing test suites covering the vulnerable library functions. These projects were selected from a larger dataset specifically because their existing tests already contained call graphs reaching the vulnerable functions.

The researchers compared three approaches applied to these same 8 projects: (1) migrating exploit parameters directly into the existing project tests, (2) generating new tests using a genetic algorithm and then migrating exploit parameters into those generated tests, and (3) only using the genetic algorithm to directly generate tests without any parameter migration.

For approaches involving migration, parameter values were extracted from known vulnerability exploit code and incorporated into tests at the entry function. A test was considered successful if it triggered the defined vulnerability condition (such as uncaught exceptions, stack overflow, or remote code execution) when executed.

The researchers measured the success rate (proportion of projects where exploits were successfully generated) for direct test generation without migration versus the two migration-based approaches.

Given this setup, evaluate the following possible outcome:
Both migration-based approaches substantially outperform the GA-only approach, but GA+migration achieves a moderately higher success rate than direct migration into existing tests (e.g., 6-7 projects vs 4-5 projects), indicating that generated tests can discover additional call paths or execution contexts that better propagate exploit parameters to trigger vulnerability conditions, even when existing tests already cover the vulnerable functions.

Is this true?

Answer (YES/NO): NO